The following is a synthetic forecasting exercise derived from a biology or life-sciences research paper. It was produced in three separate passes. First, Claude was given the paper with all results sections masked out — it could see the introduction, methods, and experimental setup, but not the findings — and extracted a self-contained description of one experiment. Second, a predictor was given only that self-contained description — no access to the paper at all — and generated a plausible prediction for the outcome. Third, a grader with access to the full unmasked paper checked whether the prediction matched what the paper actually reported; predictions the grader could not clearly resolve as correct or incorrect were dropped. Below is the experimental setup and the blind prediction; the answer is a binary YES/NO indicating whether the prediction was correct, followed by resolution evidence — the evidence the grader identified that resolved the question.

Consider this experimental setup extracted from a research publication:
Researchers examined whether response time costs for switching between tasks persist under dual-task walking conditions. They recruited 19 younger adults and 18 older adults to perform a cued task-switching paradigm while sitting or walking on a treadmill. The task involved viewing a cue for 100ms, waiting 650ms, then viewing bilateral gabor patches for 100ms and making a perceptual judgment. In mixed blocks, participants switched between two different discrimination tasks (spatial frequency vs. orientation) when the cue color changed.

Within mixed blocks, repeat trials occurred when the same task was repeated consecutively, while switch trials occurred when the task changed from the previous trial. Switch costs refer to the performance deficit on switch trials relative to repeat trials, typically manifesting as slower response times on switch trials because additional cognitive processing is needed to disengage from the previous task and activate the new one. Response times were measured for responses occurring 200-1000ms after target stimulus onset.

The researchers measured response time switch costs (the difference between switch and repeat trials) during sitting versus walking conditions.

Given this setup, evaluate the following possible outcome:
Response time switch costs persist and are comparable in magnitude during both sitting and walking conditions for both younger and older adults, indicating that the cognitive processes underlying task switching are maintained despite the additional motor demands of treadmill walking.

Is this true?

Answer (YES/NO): NO